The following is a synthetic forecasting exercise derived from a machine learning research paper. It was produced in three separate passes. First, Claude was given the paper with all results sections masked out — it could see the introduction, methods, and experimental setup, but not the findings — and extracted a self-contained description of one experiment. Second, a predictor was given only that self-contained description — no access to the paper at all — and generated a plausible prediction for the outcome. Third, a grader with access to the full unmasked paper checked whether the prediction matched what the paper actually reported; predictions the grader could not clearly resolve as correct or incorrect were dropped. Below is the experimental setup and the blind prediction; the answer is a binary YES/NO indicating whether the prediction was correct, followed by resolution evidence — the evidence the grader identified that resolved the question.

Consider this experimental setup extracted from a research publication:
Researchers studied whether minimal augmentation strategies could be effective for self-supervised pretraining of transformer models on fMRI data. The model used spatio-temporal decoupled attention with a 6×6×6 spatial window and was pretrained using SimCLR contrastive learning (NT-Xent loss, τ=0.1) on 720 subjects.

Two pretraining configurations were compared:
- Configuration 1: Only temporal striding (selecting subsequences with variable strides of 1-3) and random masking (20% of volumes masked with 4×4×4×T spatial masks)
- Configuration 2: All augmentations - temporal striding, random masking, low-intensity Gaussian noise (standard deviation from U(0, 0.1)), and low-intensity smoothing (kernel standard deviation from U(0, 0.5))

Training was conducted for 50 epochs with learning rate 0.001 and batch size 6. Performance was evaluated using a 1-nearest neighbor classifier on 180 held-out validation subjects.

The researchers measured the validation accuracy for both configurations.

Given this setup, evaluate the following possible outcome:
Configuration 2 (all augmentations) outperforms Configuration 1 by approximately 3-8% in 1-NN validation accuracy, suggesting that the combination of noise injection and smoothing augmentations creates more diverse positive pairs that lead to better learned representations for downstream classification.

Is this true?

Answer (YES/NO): NO